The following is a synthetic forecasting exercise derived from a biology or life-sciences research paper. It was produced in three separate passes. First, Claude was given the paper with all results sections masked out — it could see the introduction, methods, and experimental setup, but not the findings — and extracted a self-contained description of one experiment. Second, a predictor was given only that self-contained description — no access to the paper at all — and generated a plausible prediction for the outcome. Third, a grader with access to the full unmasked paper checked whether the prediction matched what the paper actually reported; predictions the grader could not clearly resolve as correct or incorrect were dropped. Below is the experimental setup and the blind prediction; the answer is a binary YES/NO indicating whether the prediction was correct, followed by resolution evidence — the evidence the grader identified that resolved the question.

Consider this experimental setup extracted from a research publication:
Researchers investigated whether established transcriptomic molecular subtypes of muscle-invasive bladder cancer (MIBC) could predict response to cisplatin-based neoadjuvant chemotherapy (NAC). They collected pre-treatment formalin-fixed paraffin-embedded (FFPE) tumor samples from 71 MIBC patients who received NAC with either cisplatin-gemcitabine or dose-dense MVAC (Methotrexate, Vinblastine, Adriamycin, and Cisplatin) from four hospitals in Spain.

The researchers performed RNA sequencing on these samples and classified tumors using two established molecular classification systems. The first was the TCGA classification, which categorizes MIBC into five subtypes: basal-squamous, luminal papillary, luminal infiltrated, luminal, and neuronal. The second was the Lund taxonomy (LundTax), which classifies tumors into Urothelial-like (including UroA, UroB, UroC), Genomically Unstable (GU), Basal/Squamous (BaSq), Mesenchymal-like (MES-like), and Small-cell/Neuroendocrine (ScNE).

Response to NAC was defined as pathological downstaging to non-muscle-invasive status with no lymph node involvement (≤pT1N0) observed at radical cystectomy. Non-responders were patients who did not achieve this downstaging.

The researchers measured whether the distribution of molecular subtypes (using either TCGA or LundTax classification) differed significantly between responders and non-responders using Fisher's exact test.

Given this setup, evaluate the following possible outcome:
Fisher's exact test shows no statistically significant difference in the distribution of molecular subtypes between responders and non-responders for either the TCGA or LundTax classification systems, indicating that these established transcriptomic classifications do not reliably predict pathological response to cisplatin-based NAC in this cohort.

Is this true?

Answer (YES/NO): YES